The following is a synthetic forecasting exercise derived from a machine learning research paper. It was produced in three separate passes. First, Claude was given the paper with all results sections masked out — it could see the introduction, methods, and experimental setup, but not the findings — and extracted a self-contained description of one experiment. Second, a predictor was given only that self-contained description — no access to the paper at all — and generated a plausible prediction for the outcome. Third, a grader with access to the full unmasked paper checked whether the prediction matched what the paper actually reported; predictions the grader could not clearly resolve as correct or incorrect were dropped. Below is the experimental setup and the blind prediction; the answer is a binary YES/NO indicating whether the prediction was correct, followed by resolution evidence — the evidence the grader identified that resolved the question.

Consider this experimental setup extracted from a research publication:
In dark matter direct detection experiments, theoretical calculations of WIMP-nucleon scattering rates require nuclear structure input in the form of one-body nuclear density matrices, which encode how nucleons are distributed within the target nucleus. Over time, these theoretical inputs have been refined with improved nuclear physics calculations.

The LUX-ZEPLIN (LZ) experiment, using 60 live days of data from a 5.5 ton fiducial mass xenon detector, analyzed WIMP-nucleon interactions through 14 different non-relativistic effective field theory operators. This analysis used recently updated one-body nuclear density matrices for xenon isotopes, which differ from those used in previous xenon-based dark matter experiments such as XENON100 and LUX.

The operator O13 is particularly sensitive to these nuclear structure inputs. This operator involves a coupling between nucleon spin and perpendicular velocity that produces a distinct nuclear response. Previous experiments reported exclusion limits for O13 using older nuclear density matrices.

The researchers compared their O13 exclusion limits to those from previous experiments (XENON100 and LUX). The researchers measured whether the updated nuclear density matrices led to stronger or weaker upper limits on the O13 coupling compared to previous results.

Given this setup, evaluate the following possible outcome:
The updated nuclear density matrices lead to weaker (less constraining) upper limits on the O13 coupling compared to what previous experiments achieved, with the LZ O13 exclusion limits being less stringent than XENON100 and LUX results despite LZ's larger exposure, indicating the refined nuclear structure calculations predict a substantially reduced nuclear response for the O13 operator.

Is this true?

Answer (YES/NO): YES